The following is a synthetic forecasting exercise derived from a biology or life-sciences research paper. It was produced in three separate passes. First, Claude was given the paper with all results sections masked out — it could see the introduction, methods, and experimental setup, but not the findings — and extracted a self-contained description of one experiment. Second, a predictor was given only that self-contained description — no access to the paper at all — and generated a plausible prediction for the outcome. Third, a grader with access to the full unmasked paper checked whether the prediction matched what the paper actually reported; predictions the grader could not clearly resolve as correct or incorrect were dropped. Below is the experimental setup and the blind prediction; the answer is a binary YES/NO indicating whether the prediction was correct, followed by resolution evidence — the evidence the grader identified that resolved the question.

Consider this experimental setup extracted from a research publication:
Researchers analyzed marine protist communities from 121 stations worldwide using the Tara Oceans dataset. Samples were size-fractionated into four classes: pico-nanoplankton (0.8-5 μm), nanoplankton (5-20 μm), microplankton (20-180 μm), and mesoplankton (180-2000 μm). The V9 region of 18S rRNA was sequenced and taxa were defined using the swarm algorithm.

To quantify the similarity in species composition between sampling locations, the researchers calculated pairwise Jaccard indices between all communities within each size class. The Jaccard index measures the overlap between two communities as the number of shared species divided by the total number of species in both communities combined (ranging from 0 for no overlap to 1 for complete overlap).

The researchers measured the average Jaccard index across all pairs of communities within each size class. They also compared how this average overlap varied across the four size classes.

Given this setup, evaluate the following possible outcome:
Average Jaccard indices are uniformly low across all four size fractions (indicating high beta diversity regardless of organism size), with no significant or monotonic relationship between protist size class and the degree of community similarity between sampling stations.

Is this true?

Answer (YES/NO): NO